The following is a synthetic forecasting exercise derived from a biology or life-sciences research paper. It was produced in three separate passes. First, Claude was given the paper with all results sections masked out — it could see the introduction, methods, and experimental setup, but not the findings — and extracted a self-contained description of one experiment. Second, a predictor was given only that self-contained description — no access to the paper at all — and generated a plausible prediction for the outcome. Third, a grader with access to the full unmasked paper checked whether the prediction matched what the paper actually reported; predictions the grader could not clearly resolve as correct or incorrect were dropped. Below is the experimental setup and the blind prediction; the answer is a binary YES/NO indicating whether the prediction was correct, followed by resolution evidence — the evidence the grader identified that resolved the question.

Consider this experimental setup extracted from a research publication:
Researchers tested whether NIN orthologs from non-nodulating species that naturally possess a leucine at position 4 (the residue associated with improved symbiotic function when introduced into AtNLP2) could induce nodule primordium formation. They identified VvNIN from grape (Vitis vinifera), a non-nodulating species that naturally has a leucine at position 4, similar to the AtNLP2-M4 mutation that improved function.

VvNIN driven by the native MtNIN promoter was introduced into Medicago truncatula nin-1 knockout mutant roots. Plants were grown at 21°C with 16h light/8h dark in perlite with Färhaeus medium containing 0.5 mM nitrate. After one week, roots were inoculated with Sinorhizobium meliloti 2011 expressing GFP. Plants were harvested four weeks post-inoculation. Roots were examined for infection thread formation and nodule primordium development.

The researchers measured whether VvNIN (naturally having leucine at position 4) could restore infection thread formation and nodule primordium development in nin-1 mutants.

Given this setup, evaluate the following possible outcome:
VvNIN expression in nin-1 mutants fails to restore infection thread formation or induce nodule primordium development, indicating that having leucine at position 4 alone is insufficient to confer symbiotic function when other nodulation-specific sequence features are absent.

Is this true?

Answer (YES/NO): NO